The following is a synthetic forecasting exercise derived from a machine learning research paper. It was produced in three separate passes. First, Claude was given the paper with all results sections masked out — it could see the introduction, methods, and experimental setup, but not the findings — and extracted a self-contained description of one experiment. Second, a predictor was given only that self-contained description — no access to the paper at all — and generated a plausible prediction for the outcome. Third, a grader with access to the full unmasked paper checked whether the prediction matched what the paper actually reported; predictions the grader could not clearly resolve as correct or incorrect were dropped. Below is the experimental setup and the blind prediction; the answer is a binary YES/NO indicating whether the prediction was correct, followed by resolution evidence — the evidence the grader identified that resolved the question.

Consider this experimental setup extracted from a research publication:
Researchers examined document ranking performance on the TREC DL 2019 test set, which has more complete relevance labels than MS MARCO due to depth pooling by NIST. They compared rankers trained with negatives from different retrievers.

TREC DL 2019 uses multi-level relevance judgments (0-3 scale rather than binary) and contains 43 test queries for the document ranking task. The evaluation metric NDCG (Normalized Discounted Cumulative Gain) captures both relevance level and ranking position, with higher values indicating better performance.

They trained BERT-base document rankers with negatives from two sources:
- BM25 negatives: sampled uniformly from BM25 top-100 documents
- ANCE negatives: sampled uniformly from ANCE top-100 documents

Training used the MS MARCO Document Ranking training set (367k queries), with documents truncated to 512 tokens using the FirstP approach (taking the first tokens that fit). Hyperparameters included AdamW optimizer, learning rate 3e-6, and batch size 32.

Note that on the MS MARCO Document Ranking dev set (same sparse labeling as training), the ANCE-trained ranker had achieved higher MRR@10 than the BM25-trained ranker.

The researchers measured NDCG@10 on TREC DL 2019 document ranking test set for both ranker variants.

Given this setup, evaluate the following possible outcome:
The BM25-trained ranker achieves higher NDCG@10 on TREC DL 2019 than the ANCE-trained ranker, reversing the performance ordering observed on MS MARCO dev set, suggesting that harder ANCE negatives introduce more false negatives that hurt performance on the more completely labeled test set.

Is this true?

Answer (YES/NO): YES